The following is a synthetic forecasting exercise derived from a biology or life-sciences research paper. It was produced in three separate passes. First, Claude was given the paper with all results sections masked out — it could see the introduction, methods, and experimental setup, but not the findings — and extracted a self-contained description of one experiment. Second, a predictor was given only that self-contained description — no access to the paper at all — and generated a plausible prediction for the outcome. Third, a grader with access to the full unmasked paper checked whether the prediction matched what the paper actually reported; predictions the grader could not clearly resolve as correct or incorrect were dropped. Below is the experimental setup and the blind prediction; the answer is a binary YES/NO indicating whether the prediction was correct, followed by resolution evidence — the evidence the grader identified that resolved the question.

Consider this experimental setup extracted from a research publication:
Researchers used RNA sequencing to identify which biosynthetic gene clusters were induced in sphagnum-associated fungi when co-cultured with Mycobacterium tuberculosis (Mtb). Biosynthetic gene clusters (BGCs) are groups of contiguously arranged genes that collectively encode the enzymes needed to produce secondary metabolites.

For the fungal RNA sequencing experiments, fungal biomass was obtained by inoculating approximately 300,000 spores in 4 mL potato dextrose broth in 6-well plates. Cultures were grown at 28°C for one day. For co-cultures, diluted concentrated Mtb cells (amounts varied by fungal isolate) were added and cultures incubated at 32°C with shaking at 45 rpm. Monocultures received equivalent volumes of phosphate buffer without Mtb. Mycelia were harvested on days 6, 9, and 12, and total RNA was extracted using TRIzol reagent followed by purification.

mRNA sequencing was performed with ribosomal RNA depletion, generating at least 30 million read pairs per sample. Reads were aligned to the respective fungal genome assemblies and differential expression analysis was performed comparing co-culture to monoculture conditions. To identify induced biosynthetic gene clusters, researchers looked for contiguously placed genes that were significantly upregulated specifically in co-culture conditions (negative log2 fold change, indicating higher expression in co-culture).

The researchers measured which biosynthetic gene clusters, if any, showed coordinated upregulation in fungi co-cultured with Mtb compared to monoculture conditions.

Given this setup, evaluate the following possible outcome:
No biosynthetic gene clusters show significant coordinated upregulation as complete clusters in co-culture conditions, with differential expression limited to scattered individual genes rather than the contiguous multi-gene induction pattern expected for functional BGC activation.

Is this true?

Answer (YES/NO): NO